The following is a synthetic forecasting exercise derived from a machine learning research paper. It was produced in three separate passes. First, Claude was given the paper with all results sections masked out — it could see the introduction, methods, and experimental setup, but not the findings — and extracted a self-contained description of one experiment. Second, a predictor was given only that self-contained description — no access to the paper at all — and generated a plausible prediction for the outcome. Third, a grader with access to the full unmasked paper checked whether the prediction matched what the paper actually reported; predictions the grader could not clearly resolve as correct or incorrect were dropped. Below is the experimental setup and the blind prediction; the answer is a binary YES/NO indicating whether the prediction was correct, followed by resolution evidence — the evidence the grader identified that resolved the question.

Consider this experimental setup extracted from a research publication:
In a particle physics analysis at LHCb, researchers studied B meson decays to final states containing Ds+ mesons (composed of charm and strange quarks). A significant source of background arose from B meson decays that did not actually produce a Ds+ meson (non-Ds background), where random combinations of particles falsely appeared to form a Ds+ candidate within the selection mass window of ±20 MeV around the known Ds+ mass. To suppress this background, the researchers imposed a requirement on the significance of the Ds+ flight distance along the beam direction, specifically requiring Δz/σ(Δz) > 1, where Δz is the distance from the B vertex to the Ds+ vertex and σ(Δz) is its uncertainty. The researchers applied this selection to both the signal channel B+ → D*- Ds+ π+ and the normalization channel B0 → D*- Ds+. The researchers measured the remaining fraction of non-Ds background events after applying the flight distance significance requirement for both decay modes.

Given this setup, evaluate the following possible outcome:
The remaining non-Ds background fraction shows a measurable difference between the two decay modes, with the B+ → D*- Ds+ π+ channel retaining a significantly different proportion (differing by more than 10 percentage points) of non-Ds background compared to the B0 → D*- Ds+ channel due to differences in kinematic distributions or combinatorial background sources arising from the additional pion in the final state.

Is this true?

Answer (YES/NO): NO